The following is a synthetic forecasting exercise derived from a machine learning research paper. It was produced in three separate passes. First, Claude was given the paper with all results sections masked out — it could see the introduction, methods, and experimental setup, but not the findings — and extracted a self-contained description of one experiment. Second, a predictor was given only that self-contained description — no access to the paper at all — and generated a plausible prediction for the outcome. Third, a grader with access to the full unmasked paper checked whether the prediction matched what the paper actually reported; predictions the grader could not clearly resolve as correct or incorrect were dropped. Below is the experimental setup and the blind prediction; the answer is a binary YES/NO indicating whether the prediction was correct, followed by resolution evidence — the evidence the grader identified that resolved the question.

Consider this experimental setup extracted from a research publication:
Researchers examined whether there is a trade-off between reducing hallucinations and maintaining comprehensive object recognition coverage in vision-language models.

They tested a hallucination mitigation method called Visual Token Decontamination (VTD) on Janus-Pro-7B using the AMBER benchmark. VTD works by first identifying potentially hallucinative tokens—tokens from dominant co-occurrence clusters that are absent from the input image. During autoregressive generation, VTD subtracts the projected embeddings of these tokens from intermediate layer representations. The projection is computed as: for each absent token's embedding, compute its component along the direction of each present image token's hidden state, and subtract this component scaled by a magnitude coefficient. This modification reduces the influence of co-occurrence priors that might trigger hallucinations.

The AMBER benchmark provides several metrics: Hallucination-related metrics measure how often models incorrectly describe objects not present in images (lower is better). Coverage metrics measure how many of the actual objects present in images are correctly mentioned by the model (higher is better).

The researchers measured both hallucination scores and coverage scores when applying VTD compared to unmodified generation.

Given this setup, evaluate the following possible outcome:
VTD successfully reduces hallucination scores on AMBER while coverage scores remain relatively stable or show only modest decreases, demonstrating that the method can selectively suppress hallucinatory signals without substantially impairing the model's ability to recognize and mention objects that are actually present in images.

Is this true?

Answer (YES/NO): NO